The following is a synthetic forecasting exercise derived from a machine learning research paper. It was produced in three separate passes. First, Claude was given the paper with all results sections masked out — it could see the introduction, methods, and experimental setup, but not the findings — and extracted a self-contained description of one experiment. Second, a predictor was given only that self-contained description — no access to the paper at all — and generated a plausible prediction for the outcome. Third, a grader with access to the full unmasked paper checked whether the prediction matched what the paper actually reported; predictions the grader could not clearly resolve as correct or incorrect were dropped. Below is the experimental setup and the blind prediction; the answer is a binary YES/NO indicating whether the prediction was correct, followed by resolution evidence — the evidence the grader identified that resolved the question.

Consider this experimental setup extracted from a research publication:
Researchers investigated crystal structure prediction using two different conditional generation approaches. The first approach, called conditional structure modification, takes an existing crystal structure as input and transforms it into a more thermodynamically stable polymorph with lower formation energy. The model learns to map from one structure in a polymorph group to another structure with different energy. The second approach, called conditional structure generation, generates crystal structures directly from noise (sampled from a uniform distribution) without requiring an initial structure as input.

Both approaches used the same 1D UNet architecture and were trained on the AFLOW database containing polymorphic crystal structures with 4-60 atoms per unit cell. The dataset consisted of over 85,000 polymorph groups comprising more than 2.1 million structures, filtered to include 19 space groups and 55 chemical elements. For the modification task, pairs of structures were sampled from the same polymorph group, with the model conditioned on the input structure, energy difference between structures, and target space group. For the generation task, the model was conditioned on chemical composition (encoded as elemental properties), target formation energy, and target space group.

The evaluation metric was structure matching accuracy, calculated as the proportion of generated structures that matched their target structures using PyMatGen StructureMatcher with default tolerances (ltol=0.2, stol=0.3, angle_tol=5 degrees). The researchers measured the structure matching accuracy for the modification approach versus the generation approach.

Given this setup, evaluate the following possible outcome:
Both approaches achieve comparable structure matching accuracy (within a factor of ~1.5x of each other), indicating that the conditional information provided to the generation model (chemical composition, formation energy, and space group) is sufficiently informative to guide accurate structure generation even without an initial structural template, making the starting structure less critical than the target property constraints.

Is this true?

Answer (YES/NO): NO